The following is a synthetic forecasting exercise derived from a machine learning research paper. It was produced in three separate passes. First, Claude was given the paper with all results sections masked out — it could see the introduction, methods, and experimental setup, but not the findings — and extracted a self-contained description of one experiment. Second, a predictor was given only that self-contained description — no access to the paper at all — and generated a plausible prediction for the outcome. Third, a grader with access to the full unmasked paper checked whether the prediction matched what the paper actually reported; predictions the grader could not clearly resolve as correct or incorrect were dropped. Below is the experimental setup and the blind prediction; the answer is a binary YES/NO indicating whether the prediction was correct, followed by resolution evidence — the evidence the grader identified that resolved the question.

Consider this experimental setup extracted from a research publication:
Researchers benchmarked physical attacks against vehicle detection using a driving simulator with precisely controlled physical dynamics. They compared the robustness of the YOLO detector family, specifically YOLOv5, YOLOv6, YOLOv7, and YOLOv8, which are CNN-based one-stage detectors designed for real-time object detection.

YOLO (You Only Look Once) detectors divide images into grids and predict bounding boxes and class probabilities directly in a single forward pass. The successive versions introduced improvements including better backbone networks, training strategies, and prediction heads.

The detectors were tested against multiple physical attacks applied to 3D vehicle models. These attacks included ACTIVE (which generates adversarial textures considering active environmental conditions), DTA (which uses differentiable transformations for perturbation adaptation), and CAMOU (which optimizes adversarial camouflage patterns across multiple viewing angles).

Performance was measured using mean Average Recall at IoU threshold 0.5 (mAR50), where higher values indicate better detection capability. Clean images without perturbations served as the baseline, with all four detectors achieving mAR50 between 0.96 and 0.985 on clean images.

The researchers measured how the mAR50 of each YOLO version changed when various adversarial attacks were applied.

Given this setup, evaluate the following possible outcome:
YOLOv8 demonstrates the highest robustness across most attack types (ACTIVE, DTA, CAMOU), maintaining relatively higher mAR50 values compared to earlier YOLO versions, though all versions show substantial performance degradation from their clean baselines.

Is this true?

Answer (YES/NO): NO